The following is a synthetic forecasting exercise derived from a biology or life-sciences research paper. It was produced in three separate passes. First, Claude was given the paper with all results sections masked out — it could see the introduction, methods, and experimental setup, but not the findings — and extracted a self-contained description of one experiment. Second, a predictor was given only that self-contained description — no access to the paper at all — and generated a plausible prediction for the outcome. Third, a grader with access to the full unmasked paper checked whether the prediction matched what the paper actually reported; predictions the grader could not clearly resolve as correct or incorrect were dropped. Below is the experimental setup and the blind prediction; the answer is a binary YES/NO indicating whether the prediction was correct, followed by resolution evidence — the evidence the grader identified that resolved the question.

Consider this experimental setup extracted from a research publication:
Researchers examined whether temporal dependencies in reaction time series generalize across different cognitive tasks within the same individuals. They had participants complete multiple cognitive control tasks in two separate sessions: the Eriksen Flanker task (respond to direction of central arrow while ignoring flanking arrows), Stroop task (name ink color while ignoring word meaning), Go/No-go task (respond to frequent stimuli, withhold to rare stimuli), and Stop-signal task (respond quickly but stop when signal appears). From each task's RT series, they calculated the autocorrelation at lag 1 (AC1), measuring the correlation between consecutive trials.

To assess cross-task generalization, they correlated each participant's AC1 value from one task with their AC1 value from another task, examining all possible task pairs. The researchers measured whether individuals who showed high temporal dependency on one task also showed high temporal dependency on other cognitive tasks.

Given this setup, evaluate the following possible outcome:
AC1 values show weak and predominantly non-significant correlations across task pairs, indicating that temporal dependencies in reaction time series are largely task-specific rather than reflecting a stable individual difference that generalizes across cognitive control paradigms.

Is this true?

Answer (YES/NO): YES